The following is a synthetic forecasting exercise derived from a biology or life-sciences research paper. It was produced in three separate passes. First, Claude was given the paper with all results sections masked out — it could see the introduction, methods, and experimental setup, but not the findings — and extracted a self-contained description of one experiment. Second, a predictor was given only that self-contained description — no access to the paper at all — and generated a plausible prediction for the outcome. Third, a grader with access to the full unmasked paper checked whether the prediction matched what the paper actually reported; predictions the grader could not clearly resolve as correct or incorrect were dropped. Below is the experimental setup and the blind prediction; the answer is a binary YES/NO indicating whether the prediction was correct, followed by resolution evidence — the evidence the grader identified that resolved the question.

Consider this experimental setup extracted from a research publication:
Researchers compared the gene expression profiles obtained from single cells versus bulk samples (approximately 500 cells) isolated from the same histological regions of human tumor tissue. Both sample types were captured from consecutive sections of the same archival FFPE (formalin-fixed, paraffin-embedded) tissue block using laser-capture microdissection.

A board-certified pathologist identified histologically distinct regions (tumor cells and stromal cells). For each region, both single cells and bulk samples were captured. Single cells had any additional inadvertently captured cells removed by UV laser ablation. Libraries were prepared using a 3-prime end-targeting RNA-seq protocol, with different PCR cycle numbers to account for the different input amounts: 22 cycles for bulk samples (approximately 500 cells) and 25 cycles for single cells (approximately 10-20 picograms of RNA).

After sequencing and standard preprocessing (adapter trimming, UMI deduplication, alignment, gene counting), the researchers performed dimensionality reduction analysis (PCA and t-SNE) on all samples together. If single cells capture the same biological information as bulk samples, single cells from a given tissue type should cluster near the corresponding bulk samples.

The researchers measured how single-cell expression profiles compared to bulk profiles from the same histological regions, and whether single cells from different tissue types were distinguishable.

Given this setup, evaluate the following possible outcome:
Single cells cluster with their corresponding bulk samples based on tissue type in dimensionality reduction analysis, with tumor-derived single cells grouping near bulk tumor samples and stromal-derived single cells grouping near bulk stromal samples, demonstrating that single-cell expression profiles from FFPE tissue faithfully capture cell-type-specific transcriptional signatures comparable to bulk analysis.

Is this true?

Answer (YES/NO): NO